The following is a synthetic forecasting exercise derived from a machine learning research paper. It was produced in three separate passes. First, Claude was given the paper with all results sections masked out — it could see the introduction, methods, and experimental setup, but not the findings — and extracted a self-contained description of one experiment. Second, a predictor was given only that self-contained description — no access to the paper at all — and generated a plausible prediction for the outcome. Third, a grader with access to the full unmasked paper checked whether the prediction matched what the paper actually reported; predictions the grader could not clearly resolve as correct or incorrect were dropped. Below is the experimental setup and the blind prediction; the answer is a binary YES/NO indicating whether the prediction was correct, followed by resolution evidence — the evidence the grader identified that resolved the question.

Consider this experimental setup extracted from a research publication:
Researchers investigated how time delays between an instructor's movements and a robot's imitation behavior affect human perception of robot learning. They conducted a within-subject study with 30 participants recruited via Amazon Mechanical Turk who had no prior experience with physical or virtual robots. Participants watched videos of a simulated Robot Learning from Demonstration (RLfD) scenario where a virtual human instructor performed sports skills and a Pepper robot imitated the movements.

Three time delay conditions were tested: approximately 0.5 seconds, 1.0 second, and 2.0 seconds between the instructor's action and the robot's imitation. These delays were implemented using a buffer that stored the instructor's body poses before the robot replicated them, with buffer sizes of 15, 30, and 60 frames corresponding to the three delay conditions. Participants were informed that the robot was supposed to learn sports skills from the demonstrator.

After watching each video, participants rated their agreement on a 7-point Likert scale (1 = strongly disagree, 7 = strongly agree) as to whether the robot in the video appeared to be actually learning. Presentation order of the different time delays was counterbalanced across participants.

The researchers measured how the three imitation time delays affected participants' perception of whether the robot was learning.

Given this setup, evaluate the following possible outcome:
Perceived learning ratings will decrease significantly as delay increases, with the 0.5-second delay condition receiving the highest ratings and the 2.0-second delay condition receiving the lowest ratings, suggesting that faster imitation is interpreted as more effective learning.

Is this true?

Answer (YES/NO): NO